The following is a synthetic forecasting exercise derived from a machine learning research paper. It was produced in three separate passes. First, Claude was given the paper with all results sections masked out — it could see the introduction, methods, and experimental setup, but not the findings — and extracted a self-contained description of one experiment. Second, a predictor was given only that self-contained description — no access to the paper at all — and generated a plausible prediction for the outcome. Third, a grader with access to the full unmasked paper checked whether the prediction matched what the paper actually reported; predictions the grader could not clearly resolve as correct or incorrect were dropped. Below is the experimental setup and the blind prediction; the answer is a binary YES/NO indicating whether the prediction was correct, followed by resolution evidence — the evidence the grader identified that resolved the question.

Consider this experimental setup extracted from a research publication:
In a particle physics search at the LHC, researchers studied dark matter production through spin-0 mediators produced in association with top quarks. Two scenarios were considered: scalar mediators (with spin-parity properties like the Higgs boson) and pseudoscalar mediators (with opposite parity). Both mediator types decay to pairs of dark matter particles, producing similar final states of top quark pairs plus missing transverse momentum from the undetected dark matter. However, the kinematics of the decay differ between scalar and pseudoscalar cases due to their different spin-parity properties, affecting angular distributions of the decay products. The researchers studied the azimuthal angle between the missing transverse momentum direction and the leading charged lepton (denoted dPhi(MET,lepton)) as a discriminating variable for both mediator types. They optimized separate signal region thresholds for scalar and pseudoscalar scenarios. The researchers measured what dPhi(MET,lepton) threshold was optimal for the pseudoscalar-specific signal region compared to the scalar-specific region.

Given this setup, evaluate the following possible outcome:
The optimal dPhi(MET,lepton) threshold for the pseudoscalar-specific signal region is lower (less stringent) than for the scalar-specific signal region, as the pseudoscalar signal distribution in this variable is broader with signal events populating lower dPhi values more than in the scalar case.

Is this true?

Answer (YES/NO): NO